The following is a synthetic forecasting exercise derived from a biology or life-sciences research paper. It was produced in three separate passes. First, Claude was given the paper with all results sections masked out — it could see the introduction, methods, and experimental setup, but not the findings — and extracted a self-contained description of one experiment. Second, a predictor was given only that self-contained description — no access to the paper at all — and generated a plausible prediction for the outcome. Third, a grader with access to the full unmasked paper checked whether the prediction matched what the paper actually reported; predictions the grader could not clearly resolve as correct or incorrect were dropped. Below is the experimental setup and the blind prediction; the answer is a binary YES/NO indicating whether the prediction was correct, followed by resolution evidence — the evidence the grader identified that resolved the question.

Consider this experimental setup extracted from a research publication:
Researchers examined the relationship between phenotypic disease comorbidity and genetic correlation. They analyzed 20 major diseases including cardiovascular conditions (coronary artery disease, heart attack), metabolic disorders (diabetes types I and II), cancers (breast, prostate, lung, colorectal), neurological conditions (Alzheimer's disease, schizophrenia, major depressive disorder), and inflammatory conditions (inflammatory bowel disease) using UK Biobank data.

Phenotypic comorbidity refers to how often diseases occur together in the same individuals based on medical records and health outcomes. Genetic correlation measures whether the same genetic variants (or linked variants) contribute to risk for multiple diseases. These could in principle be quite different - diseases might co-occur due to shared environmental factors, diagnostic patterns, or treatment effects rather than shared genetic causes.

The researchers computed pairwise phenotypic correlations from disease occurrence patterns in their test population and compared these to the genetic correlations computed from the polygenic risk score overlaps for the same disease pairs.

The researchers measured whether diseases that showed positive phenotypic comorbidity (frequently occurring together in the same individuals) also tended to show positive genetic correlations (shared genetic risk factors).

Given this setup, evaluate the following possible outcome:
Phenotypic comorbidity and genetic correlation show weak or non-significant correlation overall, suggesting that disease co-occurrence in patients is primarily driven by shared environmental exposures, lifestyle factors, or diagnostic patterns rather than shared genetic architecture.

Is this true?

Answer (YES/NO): NO